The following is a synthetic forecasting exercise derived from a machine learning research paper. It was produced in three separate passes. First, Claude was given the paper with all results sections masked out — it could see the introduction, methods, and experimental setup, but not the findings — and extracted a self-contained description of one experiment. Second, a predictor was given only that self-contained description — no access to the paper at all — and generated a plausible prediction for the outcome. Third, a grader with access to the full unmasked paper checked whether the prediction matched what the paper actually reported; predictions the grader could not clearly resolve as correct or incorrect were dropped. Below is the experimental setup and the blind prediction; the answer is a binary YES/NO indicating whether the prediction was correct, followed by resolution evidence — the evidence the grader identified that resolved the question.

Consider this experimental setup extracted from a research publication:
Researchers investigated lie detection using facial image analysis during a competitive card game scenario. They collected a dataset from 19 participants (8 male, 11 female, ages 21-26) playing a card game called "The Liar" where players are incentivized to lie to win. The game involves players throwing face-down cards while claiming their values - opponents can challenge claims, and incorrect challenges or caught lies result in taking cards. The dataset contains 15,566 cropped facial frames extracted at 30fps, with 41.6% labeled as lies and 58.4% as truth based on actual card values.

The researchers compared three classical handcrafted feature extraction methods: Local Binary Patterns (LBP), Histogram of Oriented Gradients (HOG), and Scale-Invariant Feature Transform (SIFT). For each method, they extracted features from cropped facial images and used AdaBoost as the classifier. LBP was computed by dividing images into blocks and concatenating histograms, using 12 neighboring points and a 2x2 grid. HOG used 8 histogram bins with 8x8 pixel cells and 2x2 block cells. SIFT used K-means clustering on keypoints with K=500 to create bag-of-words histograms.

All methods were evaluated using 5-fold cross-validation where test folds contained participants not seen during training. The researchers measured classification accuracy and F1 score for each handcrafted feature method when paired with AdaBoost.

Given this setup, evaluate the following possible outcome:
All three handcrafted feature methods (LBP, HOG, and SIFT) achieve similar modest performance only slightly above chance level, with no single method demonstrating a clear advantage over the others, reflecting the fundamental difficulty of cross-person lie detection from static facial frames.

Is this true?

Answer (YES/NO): YES